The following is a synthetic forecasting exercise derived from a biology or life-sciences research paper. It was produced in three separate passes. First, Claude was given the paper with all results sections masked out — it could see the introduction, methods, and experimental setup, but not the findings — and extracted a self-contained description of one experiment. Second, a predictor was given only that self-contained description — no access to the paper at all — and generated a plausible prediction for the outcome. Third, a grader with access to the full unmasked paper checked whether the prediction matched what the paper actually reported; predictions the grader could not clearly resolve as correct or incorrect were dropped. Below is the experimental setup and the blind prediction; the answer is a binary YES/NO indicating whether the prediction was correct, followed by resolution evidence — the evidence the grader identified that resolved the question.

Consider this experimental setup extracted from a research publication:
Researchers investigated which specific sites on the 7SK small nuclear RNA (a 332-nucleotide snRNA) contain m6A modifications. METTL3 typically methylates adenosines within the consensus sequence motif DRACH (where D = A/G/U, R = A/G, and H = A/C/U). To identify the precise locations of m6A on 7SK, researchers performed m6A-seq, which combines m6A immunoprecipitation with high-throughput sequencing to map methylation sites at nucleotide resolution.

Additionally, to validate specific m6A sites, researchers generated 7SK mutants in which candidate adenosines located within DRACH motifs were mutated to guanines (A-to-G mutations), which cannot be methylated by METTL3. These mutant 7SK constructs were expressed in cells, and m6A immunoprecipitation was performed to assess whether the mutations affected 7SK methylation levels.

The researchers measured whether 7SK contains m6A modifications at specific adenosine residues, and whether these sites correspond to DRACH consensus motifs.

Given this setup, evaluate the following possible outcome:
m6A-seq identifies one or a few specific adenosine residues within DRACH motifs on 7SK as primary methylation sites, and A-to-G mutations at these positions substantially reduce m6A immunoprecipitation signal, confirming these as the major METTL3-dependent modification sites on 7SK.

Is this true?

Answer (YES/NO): NO